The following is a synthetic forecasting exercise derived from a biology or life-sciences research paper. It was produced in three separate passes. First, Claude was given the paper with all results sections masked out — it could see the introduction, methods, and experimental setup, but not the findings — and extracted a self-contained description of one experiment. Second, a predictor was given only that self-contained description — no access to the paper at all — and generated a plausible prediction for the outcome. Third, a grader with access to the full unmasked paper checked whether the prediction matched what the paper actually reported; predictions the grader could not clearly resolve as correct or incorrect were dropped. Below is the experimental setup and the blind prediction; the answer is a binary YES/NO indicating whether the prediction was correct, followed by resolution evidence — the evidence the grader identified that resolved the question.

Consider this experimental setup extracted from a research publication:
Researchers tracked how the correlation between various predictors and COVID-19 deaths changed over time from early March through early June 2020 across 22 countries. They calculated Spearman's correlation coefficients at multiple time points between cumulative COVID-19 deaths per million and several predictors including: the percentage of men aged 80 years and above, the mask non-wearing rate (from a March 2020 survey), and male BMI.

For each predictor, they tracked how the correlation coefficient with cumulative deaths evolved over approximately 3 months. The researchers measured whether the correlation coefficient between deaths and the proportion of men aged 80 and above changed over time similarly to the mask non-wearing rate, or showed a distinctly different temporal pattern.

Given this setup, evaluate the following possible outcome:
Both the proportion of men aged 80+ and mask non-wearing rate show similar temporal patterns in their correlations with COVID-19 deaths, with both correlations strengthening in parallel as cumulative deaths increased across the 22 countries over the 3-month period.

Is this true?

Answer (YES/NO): NO